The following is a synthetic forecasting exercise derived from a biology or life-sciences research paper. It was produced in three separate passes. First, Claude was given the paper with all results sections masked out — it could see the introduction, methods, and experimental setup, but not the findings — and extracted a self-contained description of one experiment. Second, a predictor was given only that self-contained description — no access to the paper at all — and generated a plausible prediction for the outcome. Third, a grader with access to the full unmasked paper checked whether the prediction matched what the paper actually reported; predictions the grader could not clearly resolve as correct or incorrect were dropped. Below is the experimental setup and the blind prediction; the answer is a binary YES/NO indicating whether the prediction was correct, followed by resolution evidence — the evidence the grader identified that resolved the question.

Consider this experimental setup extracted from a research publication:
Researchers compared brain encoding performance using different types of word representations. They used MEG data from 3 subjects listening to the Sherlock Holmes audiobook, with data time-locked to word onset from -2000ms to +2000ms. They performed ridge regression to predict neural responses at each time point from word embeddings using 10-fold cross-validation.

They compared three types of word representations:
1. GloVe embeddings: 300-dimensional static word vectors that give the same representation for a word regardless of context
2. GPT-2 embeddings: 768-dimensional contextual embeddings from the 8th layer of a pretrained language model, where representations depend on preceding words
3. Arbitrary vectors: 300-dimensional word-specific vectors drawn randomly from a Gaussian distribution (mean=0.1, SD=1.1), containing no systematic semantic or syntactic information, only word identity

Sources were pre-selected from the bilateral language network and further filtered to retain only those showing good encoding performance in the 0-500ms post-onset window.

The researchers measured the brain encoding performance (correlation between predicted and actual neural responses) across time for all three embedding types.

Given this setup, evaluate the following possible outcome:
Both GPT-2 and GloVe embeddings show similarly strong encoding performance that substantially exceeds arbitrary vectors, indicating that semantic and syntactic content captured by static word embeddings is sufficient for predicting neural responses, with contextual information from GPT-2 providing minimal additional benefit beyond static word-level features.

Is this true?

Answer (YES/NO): NO